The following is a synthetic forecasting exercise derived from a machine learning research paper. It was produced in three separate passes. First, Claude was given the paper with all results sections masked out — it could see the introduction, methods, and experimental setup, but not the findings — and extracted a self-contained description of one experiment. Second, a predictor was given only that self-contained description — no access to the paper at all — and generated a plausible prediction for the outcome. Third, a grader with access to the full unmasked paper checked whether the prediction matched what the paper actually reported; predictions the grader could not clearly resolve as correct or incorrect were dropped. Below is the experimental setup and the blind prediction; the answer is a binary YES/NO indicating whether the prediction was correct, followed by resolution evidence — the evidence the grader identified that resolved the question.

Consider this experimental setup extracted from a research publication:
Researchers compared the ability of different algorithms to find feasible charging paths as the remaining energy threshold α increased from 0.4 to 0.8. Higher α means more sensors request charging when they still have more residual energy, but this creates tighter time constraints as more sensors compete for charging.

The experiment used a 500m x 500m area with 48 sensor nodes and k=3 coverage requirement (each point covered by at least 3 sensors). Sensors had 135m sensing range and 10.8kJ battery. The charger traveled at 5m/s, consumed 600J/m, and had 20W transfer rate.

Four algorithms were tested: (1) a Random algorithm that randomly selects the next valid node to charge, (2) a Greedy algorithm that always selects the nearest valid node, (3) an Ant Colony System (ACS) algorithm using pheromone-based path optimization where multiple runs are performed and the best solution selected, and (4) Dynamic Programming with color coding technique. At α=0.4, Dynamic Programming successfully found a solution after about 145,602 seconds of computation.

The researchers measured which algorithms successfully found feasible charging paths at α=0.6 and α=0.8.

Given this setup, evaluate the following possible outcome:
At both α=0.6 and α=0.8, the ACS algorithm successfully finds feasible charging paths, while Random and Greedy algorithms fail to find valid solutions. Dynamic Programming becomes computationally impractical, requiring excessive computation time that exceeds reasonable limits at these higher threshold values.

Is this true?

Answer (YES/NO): YES